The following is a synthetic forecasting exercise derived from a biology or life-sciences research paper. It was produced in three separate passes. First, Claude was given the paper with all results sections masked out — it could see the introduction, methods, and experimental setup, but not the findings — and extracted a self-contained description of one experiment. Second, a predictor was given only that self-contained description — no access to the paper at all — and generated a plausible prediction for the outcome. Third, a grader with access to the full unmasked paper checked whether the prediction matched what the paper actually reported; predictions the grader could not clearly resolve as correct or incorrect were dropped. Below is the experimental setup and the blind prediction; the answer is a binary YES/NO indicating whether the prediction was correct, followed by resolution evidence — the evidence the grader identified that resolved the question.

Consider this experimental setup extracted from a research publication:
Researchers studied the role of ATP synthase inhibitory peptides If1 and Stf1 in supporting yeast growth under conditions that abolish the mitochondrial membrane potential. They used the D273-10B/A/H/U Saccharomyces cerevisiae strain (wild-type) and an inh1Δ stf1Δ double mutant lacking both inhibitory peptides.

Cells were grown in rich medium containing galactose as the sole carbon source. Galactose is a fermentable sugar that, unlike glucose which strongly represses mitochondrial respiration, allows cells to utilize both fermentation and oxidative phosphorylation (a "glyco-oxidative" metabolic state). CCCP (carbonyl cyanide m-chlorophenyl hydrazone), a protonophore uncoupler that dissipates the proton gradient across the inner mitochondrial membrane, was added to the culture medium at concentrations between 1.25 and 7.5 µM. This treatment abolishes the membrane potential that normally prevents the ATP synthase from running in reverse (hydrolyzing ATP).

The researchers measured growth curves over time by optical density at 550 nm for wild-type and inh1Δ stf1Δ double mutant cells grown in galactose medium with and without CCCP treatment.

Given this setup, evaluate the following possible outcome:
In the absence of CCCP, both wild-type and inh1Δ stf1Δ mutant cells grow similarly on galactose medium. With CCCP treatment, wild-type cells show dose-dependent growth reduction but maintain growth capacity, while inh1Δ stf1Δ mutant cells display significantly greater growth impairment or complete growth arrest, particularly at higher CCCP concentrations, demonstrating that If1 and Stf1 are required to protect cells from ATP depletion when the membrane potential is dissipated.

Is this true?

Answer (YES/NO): NO